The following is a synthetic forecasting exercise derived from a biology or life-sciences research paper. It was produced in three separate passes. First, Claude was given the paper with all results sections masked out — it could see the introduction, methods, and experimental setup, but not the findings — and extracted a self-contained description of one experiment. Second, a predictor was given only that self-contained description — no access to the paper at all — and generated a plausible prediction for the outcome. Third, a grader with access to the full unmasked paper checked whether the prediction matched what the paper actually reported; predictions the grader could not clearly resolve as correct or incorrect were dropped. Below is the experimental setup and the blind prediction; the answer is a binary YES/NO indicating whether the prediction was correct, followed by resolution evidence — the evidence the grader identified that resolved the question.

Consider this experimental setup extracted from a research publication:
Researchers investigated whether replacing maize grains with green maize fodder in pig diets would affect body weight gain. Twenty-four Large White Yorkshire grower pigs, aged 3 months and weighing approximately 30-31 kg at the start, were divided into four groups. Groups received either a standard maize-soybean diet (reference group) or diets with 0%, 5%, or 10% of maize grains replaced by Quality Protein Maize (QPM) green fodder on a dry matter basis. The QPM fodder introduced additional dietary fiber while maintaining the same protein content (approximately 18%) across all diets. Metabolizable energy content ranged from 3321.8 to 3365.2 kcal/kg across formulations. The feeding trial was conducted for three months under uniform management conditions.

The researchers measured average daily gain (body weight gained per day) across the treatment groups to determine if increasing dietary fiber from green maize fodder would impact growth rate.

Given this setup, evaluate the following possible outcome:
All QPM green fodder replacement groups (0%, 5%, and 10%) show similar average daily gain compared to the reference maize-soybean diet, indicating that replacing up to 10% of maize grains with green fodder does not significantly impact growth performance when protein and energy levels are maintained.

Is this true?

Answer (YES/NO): YES